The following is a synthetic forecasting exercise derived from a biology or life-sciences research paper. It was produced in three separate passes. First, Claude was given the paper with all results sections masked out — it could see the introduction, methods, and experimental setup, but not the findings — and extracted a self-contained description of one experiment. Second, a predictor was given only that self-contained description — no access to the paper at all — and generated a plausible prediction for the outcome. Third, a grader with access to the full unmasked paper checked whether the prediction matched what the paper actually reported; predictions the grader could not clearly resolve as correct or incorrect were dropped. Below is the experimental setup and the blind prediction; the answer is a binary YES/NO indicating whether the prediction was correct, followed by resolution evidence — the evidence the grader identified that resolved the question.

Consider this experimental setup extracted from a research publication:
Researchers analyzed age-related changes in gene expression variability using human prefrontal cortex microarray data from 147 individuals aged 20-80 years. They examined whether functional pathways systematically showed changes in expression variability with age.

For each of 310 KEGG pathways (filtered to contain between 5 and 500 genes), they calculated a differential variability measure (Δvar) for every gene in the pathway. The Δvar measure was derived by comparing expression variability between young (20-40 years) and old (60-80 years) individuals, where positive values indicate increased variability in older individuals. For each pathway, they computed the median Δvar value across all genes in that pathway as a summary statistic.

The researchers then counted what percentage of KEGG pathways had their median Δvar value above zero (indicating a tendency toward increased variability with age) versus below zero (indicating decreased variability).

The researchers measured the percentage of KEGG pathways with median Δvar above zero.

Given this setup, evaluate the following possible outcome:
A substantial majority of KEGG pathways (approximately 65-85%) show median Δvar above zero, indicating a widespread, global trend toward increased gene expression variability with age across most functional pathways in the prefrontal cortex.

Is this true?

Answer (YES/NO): NO